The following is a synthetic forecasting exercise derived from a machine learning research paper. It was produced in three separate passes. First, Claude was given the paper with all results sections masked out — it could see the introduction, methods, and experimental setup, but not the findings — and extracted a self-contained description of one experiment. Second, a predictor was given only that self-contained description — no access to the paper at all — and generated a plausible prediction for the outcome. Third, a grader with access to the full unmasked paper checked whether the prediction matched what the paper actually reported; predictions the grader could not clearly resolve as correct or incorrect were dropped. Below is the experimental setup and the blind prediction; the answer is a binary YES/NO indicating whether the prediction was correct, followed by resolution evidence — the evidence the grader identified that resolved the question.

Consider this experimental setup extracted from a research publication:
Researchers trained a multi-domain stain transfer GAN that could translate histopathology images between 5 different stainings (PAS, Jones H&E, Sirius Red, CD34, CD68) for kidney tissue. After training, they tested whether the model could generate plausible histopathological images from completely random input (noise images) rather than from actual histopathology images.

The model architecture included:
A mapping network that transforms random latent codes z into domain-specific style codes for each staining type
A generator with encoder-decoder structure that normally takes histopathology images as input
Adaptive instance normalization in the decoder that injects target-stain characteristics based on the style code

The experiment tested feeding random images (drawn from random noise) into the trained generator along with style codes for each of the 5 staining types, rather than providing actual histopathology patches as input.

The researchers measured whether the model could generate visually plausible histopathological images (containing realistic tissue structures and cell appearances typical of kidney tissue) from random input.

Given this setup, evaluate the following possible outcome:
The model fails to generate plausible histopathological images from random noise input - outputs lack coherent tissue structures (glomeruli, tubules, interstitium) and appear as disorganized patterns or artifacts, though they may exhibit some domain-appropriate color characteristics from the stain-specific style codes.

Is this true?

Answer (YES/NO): NO